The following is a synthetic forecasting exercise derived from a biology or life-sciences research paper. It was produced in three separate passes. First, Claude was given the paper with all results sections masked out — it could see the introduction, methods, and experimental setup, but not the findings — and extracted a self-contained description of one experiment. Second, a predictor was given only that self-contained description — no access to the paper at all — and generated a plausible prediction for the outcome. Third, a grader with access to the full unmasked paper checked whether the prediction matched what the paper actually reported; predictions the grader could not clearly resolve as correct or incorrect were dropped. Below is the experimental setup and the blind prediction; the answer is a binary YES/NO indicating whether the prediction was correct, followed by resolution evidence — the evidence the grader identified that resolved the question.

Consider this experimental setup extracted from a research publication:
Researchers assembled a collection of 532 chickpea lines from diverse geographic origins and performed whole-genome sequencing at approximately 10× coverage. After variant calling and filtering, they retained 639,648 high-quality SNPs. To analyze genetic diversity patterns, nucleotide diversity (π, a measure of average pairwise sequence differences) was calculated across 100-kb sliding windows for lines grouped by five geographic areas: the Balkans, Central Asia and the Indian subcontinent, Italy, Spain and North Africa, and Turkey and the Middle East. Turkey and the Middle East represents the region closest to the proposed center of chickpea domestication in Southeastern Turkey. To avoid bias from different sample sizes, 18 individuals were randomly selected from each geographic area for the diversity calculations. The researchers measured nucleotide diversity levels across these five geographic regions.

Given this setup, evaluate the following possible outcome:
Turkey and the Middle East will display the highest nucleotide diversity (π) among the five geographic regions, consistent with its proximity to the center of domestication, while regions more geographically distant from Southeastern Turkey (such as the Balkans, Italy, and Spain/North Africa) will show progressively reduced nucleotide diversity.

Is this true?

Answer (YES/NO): NO